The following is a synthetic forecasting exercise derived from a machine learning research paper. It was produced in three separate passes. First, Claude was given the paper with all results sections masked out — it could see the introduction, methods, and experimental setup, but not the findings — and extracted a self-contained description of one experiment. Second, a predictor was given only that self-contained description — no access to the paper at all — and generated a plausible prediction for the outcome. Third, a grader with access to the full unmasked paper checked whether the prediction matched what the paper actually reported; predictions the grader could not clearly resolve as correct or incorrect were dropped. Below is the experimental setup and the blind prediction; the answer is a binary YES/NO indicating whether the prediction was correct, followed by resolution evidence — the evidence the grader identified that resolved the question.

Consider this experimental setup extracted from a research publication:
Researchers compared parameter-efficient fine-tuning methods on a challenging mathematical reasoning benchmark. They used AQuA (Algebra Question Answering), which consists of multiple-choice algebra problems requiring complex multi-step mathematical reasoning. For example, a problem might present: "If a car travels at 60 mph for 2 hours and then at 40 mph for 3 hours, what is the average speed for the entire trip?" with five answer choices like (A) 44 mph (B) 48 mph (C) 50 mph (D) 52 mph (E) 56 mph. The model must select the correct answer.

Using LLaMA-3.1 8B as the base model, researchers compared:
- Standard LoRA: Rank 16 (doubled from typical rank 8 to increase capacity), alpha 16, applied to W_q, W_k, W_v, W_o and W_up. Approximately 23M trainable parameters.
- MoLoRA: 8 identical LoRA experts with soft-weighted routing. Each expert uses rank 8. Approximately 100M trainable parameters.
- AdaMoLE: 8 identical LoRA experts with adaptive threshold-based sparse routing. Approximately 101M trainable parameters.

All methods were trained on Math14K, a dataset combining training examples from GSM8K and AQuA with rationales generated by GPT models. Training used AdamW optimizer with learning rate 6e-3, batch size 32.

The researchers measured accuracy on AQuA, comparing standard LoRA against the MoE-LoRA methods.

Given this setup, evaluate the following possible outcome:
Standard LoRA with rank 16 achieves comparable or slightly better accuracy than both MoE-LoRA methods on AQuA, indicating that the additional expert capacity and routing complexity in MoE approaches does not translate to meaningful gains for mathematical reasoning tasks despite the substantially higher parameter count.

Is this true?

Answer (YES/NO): NO